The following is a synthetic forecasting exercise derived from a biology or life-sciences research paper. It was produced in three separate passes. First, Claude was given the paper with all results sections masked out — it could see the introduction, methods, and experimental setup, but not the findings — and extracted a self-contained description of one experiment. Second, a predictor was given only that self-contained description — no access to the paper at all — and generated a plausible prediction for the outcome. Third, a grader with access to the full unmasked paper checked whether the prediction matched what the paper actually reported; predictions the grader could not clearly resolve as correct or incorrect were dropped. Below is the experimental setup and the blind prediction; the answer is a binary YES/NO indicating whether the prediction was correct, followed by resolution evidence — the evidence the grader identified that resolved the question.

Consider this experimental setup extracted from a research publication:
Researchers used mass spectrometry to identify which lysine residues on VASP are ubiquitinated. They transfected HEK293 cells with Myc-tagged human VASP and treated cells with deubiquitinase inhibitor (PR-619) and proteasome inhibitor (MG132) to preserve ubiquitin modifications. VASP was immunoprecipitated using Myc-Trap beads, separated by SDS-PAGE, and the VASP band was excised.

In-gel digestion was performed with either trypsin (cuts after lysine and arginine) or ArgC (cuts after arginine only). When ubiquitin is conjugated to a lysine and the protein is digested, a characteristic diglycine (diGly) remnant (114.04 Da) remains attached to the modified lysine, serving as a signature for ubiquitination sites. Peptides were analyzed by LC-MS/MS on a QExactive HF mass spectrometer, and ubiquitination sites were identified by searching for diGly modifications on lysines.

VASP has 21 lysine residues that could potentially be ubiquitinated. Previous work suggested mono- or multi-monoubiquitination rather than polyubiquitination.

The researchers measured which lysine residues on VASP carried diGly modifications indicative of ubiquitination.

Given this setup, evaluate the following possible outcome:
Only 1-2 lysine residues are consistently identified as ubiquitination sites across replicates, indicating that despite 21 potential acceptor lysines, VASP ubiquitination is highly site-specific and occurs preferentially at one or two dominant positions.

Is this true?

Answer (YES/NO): NO